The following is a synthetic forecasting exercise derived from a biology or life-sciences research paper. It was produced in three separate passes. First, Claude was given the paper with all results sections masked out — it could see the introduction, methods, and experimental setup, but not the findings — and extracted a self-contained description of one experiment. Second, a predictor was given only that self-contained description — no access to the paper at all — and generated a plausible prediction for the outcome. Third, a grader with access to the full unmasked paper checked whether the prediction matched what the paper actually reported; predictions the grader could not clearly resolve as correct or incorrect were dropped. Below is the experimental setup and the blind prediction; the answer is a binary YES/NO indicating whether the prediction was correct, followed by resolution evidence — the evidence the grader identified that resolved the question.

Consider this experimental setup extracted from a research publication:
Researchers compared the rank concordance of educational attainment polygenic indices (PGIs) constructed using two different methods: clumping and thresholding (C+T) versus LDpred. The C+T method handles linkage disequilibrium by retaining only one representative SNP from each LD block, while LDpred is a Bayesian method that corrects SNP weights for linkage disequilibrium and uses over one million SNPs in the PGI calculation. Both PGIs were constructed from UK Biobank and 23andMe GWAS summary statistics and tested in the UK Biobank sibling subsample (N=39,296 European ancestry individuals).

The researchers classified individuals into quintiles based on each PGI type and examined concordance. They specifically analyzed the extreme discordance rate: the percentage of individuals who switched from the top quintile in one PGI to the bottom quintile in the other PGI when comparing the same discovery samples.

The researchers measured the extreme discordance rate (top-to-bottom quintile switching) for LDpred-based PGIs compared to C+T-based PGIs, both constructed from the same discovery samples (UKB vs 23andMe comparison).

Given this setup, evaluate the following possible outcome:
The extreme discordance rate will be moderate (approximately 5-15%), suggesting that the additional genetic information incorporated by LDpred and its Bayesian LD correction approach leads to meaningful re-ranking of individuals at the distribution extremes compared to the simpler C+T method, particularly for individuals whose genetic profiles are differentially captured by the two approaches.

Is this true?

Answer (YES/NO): YES